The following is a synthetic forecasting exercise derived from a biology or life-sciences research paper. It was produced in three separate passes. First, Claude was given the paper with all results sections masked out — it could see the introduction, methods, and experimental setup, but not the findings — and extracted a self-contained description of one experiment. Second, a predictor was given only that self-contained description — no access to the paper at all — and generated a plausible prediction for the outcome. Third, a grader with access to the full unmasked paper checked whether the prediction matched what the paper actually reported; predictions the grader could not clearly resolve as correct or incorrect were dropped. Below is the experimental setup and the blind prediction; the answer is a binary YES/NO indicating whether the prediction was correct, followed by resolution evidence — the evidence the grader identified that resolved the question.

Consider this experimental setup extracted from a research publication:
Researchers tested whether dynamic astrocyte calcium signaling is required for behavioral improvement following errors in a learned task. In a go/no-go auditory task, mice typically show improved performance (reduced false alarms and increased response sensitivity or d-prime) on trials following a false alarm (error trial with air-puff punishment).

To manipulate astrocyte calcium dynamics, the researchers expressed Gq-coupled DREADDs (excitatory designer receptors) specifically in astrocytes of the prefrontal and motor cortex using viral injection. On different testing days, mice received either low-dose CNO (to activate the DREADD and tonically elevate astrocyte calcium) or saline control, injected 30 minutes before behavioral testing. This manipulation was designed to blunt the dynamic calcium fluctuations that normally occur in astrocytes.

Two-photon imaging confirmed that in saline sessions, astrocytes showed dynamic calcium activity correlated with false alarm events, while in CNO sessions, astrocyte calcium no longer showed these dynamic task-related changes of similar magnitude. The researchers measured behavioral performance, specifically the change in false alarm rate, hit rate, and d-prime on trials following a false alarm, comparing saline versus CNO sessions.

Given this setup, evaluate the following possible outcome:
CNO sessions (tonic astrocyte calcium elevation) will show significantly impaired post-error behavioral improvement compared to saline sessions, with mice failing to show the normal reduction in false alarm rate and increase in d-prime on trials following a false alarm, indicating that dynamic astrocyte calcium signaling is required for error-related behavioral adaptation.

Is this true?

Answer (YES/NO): YES